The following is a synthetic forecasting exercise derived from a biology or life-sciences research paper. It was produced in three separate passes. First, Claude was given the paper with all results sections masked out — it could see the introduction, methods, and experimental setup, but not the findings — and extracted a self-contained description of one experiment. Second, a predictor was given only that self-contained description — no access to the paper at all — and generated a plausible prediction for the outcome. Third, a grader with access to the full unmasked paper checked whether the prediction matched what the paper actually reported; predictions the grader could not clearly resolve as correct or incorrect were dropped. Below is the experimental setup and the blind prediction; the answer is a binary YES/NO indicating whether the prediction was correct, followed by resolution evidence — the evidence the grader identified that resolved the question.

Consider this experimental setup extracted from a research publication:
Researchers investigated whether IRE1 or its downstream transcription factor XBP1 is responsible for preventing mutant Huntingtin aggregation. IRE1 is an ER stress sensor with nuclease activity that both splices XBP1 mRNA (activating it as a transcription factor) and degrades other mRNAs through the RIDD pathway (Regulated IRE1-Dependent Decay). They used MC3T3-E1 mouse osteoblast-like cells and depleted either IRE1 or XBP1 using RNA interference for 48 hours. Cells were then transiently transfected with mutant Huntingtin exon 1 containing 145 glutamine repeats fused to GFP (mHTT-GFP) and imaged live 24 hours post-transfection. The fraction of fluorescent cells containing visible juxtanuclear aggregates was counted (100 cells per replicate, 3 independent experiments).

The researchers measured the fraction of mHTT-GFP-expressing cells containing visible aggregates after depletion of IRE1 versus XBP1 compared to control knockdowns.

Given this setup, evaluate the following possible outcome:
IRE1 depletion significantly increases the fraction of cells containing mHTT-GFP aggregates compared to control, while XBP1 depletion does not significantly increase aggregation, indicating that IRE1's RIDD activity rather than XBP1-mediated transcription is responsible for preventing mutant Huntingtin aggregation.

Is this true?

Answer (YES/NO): YES